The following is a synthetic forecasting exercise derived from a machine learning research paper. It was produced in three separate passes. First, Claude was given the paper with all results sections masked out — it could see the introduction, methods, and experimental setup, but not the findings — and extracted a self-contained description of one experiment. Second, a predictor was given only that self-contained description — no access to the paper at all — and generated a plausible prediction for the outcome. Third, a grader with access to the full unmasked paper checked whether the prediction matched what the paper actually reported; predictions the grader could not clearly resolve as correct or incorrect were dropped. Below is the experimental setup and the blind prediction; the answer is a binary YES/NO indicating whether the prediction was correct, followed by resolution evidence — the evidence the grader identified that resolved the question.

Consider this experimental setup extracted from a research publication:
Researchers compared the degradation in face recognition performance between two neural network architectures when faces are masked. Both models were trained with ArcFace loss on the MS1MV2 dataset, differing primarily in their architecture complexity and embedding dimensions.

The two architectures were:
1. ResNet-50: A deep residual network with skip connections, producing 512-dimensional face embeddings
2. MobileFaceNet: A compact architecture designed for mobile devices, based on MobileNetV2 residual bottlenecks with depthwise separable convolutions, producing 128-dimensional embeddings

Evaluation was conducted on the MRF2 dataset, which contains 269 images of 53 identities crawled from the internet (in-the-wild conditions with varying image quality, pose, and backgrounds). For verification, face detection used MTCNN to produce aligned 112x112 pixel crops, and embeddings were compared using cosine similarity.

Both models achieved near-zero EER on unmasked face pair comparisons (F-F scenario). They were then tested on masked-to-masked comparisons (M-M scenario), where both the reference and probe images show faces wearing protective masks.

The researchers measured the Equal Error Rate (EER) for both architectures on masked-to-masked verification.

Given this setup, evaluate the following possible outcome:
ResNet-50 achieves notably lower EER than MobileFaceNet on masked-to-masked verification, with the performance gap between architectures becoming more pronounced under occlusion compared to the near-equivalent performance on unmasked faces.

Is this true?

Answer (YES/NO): YES